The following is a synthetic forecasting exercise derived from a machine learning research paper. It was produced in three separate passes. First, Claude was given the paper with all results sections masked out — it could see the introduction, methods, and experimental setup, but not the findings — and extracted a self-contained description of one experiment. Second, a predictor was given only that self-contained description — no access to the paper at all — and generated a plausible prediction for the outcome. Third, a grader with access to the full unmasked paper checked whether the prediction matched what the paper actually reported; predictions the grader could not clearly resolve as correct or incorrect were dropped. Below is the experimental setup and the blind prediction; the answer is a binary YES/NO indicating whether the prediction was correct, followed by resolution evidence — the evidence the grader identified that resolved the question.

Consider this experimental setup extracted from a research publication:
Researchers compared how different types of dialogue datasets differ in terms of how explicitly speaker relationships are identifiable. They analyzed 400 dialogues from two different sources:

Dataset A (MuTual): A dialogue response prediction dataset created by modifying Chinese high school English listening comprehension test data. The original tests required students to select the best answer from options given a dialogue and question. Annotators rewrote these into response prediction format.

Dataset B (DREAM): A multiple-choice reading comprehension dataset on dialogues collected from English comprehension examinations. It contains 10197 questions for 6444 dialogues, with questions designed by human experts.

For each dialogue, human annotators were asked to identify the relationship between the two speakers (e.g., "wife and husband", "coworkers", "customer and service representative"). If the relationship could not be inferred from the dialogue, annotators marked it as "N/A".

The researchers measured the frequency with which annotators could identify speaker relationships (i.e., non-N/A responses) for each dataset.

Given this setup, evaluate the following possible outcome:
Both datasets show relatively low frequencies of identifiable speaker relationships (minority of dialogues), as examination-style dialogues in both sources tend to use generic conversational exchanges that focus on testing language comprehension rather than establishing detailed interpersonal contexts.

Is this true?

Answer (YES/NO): NO